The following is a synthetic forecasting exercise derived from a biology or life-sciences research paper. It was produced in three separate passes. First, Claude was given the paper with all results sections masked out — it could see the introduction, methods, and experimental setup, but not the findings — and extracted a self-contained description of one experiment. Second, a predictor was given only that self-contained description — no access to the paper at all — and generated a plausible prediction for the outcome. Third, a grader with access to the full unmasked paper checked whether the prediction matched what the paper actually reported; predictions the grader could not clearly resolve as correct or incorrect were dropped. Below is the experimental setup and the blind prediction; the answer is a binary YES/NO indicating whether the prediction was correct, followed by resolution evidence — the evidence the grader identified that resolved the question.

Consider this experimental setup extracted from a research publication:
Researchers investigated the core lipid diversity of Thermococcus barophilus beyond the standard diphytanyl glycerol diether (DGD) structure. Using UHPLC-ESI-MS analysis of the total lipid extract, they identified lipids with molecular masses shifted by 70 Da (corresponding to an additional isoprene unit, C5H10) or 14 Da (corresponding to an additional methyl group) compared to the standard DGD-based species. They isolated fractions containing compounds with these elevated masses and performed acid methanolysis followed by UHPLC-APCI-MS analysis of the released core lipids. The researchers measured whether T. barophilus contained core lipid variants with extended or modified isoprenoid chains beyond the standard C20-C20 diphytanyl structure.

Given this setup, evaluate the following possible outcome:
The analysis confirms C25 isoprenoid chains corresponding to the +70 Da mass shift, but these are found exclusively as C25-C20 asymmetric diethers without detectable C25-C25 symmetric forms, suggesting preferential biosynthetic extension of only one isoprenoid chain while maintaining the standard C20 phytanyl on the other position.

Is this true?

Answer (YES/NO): YES